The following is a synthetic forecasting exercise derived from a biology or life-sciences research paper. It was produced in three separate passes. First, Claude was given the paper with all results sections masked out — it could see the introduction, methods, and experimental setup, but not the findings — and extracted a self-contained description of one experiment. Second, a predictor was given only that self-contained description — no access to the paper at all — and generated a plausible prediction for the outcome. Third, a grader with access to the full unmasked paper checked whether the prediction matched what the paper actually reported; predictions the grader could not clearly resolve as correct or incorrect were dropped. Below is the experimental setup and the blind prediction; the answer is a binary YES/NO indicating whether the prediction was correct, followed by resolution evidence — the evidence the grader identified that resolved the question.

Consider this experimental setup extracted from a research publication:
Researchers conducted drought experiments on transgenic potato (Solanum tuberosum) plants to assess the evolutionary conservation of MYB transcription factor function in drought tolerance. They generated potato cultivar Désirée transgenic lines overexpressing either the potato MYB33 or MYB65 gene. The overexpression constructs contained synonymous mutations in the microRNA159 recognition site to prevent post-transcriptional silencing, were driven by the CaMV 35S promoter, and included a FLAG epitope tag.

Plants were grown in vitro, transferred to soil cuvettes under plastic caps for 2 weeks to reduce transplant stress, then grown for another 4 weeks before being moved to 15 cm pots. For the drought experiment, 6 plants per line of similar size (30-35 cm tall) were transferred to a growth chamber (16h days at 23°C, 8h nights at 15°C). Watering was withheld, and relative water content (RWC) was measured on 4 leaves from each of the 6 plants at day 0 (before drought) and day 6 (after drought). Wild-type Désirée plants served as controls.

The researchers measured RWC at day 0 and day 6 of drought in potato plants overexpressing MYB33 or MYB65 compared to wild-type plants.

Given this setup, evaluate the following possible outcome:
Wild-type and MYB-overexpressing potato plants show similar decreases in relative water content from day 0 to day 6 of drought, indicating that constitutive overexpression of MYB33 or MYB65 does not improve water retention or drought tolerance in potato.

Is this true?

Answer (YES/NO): NO